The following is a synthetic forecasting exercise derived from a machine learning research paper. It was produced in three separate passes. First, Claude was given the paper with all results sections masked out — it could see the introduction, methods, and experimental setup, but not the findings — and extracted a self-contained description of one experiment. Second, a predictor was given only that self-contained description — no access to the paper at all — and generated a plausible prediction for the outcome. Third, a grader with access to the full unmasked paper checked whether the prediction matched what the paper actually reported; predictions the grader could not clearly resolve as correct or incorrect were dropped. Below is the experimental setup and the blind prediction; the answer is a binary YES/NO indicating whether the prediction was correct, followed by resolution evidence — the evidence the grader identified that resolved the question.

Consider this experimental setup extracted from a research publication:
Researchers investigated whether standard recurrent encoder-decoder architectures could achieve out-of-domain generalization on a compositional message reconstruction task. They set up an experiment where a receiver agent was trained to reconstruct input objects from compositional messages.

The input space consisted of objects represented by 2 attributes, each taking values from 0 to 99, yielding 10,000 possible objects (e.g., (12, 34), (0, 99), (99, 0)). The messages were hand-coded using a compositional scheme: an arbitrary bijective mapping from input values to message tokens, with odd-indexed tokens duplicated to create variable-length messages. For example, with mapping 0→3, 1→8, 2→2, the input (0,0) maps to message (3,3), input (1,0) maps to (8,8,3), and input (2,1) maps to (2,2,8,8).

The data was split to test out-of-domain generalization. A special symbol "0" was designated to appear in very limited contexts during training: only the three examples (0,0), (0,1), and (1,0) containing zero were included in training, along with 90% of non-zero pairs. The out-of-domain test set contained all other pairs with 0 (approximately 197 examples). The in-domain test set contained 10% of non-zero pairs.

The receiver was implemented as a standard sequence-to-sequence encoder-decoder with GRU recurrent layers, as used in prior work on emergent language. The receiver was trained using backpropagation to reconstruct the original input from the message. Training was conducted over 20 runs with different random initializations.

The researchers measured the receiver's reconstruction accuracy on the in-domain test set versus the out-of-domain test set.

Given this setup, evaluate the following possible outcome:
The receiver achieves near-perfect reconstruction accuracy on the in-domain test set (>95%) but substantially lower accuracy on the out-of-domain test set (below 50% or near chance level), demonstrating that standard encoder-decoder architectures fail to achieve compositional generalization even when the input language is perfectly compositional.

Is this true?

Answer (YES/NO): YES